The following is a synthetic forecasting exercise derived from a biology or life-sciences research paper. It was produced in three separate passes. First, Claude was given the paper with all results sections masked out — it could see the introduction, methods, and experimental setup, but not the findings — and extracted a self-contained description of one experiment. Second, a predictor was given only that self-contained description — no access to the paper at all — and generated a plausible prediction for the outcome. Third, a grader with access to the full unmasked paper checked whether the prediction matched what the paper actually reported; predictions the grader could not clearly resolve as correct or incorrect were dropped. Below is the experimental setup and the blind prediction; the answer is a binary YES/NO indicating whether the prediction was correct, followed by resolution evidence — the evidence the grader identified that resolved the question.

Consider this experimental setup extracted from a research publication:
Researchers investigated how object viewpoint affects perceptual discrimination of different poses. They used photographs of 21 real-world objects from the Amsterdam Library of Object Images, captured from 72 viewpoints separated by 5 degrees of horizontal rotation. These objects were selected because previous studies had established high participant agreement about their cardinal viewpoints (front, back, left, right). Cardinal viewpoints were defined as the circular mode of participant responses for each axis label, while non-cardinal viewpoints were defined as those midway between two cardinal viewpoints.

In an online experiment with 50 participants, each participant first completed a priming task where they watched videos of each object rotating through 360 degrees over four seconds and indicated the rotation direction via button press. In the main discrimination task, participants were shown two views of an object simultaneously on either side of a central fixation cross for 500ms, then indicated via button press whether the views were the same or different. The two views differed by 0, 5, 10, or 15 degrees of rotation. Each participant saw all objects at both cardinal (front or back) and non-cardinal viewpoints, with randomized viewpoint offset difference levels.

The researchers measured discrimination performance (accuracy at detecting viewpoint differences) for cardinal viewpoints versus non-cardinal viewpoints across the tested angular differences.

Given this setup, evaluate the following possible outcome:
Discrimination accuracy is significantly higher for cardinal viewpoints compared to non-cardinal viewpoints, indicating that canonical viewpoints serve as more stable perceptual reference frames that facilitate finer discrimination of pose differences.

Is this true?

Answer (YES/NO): YES